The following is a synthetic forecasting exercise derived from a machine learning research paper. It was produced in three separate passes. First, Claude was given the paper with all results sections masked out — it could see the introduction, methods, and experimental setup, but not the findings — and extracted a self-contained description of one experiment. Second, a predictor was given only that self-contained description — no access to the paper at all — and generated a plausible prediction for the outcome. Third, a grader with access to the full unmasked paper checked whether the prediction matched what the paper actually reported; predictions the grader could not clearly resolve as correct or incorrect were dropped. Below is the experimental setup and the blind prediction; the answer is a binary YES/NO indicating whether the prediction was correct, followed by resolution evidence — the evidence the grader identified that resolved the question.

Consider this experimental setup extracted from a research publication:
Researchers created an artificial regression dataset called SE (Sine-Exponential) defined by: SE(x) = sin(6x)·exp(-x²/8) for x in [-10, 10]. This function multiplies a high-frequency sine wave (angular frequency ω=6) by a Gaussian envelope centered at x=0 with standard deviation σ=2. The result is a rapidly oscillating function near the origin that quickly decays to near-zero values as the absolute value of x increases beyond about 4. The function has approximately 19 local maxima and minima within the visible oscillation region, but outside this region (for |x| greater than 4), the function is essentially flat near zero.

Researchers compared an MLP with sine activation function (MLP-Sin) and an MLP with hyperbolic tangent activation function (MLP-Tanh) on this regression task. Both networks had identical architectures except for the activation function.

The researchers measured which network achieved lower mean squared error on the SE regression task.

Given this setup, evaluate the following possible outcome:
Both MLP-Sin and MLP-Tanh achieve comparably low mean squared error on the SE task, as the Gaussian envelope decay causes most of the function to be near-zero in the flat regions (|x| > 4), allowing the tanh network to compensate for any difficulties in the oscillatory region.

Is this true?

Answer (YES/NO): NO